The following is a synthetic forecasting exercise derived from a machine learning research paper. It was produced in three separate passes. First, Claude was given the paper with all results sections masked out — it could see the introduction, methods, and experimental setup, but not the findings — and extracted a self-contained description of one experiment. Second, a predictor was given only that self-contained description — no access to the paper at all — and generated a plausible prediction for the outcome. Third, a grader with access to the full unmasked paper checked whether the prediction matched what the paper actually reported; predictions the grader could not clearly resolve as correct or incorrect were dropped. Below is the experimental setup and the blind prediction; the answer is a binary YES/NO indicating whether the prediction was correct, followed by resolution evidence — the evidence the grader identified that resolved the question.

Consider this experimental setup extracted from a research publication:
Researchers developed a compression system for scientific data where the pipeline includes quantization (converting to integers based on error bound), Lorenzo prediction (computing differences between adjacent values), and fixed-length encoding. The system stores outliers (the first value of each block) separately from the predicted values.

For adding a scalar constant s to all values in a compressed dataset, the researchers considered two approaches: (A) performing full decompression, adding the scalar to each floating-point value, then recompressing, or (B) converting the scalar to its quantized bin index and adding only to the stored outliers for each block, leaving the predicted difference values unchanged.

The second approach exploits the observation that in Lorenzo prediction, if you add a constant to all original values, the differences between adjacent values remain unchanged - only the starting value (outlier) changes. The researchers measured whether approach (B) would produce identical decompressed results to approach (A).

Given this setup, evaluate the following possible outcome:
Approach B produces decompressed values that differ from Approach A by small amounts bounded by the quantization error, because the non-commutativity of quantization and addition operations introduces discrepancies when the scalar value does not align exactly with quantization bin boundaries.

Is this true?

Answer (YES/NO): NO